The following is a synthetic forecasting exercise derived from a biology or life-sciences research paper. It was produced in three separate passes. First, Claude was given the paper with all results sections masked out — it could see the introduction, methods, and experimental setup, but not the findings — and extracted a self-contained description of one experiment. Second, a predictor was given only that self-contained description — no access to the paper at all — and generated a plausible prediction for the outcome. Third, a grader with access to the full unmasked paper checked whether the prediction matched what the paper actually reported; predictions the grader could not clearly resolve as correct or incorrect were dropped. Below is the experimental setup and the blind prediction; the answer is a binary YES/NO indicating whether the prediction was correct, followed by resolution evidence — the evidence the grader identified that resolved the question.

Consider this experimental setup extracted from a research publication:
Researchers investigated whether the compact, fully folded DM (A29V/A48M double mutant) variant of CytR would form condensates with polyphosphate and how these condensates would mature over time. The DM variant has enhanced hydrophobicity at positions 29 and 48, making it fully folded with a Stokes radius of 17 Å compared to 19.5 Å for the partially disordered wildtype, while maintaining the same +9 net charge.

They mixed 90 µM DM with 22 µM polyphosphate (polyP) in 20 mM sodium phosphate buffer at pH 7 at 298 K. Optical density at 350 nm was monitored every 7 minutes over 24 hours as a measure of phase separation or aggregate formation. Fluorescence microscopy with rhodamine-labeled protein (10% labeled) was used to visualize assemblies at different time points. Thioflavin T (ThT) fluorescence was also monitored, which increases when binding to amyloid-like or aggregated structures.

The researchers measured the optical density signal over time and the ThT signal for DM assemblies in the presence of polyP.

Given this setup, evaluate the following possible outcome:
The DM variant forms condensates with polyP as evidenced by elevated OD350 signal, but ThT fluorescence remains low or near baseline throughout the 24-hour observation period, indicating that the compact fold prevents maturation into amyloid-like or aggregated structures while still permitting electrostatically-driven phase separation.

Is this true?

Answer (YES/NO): NO